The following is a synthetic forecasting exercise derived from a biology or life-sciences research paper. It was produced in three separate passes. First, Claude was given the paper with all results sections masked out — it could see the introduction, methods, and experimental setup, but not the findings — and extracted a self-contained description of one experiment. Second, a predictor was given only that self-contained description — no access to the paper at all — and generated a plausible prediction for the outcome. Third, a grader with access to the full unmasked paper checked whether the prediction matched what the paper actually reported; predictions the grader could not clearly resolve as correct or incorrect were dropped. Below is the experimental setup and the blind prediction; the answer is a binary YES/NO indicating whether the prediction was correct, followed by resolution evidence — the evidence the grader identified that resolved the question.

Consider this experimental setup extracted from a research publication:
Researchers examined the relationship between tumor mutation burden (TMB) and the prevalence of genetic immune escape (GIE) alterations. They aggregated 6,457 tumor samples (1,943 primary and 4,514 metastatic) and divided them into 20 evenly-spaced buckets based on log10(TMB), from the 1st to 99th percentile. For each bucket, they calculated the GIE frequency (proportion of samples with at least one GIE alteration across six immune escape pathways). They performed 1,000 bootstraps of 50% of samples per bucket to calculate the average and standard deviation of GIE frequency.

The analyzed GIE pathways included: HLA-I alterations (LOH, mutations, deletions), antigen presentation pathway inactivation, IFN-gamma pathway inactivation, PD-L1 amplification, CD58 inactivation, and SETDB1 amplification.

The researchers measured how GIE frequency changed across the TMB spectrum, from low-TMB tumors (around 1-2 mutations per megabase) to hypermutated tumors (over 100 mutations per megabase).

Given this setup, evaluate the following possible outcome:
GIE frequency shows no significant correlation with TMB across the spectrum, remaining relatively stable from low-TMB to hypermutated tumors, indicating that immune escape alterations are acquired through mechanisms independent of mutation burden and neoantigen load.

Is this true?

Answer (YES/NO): NO